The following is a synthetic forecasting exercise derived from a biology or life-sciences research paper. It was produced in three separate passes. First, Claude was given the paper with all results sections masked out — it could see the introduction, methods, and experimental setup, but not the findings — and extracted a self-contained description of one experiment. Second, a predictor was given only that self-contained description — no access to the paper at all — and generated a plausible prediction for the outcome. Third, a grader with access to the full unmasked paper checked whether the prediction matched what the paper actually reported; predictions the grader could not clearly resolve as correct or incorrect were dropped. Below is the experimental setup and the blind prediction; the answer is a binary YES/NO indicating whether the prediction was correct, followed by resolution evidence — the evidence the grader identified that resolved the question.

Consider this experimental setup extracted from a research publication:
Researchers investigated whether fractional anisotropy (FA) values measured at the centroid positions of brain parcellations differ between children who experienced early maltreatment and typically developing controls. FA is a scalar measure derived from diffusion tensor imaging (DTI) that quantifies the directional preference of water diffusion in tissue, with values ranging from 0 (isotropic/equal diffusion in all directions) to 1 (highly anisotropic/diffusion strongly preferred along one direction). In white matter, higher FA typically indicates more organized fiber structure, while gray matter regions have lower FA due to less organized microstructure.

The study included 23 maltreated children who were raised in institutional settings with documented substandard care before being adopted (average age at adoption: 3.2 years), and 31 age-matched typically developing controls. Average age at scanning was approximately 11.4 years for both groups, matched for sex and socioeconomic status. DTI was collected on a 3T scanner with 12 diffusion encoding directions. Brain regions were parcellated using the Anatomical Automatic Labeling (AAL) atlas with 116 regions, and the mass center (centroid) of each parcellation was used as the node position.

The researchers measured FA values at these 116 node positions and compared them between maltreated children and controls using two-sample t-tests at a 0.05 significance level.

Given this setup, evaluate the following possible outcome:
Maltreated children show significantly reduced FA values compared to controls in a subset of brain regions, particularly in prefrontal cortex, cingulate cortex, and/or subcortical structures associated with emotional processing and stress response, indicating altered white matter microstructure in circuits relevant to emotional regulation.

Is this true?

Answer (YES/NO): NO